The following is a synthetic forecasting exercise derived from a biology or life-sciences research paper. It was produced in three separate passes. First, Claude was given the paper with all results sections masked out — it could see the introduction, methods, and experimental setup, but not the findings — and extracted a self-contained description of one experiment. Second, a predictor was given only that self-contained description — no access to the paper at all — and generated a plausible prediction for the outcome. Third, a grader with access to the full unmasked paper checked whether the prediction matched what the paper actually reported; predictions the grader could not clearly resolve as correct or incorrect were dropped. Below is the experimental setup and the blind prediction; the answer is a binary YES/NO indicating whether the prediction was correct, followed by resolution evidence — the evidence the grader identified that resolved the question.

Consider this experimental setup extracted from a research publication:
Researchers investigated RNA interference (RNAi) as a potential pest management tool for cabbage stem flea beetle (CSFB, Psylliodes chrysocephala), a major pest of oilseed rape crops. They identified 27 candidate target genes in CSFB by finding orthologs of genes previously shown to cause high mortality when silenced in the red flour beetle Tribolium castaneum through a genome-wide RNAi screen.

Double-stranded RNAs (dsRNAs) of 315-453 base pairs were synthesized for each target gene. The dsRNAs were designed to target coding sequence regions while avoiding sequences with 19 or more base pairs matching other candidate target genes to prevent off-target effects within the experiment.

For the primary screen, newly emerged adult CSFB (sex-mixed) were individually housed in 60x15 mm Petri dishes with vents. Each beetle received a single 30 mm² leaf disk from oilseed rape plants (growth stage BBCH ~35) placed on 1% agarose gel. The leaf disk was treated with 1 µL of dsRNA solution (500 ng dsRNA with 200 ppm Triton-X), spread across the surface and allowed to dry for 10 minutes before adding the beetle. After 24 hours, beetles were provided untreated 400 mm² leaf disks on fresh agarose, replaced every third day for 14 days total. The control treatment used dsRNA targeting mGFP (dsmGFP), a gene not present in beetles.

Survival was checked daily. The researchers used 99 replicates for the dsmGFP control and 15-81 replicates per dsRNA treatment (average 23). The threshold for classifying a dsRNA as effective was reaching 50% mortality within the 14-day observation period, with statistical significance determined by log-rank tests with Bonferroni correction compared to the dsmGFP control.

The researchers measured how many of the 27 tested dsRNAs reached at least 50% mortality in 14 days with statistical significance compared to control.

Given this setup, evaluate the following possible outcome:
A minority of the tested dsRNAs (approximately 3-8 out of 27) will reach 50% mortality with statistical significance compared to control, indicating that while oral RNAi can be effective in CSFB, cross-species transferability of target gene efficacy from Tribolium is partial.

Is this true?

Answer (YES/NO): NO